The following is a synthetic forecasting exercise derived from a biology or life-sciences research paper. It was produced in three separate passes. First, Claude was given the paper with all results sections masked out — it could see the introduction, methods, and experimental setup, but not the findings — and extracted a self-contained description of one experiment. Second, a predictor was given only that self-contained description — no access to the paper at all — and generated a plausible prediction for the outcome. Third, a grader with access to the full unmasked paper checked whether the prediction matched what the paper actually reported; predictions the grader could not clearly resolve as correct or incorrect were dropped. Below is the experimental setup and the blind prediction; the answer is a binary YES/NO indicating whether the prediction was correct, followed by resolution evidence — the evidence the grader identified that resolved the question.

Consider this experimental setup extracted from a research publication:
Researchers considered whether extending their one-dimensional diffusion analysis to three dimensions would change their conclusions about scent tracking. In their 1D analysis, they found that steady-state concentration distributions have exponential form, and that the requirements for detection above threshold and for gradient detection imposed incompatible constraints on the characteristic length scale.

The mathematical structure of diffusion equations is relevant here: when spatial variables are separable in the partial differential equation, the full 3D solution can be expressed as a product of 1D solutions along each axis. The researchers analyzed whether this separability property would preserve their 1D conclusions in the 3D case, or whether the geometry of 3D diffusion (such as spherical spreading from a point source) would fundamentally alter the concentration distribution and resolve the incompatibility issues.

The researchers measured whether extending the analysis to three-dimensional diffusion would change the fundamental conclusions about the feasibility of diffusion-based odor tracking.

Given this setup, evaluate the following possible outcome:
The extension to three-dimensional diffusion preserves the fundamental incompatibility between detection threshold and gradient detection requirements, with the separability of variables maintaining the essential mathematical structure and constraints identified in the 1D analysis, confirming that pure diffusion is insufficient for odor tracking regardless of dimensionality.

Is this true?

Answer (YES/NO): YES